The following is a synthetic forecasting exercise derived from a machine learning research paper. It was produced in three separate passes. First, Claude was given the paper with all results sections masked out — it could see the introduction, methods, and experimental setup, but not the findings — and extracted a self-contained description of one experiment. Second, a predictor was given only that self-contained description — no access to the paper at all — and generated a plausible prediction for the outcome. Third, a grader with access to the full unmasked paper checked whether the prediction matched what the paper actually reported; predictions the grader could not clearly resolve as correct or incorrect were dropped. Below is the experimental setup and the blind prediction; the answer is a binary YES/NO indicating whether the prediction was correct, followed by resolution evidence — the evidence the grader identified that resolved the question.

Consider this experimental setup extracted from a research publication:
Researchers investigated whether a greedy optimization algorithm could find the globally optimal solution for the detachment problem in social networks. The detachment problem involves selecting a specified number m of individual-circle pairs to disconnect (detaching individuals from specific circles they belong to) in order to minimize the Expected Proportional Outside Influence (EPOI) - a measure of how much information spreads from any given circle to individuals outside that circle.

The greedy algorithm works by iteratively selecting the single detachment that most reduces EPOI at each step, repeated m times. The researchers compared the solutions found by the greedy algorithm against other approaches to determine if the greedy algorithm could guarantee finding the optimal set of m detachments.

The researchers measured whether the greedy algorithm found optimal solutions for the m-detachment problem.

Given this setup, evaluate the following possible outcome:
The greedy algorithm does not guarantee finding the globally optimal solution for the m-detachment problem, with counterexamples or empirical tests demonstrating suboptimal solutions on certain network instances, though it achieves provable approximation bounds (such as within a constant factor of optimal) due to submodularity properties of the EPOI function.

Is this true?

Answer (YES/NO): NO